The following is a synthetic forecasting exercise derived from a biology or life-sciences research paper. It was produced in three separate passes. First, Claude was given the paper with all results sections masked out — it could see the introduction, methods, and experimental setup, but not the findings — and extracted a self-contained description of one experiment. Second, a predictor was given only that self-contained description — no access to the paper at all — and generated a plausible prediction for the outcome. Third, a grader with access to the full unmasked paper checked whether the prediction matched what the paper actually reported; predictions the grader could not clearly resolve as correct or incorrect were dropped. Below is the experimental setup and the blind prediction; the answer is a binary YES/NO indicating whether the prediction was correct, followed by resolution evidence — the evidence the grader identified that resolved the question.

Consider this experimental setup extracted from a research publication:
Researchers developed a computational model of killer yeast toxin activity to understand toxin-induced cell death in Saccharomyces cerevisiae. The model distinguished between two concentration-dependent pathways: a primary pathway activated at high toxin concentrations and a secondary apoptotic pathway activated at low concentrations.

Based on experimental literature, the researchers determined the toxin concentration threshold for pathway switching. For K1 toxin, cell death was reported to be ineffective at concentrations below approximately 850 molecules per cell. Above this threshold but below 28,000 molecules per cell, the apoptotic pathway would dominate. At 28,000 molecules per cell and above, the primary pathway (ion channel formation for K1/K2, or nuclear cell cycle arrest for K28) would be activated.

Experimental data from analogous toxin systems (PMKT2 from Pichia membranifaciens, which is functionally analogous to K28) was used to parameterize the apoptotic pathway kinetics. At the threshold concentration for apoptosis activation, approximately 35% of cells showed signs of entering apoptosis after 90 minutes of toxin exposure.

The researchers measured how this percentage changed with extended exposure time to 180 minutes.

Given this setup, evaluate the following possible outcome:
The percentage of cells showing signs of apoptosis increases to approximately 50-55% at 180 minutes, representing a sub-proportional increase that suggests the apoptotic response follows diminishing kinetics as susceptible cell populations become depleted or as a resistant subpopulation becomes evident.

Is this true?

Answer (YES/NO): NO